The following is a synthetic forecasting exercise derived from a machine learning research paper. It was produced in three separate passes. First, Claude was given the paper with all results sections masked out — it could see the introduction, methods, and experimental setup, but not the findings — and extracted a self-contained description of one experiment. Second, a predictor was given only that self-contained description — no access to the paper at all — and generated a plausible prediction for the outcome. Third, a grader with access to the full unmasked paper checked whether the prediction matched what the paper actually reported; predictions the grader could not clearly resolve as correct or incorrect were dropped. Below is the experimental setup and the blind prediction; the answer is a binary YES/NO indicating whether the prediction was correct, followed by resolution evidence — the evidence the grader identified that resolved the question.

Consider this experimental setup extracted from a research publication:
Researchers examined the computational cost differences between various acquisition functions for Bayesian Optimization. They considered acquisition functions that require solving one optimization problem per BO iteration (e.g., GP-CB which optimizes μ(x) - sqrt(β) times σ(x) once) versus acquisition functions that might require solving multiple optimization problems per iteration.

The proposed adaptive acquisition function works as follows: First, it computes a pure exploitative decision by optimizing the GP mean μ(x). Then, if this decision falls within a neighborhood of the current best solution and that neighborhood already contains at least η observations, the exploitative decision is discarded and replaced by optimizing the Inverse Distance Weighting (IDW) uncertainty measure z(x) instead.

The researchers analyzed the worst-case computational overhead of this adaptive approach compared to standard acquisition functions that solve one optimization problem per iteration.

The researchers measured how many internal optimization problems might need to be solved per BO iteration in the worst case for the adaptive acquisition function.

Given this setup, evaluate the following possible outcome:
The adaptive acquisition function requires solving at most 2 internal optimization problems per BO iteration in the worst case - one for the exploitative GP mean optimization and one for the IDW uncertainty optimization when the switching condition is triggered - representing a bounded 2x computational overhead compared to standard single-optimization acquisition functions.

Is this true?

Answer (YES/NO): YES